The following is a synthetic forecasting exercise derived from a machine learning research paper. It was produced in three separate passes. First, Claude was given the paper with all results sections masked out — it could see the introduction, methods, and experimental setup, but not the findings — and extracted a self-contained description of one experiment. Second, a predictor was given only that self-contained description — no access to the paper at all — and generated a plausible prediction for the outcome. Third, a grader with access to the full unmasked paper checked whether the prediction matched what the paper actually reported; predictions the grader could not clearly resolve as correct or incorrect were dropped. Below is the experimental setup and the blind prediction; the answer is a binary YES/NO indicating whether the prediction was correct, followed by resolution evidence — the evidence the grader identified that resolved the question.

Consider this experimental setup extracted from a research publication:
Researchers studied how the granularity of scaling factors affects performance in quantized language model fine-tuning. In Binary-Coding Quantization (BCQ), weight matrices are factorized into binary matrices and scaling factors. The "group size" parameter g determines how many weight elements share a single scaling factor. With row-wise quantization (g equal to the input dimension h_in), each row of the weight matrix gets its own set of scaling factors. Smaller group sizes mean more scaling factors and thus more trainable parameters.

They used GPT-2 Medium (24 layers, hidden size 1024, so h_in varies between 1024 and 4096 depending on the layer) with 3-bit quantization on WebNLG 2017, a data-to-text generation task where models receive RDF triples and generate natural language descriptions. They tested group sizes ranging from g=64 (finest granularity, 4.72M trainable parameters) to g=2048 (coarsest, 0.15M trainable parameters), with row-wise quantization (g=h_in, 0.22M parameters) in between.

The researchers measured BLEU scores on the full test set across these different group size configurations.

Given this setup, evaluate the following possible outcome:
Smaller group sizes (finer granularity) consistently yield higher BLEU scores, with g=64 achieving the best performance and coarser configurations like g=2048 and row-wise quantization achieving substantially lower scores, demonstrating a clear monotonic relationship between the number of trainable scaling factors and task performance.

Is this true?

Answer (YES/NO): YES